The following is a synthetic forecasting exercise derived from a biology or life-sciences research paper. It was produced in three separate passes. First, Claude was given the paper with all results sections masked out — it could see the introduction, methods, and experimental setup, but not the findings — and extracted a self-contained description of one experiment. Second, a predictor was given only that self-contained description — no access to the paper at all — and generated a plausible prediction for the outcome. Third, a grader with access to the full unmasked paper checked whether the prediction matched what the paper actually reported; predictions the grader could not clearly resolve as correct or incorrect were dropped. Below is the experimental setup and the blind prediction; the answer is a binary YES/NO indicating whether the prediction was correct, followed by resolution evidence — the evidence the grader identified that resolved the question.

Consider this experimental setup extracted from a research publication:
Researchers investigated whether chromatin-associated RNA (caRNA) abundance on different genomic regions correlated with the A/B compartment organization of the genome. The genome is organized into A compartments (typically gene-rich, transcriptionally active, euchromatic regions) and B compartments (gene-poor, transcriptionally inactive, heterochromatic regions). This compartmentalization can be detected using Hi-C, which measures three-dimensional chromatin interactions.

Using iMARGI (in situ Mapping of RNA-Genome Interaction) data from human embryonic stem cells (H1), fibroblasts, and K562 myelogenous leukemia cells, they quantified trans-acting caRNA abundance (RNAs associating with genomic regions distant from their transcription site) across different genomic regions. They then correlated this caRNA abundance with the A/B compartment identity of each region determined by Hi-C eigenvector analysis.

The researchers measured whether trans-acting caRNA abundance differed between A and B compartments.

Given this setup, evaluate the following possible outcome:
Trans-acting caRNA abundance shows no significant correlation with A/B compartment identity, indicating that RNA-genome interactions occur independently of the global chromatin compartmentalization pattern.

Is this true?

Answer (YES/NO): NO